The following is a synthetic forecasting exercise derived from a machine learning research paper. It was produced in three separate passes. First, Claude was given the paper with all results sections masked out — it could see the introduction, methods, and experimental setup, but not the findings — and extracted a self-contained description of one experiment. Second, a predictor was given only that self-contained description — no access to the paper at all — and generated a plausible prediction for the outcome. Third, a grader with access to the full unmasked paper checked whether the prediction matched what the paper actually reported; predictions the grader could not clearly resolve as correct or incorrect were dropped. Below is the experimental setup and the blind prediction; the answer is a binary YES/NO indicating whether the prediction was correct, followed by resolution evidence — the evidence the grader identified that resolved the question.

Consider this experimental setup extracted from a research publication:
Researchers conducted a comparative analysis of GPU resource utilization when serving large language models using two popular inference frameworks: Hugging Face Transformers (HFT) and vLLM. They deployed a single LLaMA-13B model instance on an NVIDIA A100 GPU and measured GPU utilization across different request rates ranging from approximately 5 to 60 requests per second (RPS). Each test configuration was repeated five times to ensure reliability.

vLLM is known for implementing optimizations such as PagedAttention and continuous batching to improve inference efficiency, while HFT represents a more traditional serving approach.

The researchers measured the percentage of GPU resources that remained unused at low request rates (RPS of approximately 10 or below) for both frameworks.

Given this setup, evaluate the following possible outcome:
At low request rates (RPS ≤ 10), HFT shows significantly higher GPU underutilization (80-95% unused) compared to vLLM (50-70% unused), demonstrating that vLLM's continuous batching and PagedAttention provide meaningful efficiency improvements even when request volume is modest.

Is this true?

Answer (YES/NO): NO